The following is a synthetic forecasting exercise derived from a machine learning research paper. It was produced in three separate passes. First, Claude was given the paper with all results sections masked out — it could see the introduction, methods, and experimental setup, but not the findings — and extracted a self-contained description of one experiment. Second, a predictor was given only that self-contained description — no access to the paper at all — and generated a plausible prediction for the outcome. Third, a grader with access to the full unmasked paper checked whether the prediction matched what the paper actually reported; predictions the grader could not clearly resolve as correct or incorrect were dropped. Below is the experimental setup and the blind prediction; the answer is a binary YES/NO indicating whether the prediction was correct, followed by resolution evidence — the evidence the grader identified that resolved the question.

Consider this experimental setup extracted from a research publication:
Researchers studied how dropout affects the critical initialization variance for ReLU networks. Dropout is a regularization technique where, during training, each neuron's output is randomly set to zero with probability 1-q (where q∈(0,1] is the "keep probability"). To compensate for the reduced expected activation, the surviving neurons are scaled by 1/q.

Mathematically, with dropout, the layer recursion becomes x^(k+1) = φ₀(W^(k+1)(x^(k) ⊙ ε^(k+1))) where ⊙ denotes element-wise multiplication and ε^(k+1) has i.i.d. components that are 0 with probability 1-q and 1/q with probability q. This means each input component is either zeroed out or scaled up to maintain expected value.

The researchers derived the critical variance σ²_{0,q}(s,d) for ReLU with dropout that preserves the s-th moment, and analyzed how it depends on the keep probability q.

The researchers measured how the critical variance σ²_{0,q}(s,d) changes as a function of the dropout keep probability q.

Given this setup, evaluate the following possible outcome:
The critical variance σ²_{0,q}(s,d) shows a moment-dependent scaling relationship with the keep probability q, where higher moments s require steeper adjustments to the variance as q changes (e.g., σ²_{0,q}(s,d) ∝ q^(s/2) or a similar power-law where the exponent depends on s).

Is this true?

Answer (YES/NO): NO